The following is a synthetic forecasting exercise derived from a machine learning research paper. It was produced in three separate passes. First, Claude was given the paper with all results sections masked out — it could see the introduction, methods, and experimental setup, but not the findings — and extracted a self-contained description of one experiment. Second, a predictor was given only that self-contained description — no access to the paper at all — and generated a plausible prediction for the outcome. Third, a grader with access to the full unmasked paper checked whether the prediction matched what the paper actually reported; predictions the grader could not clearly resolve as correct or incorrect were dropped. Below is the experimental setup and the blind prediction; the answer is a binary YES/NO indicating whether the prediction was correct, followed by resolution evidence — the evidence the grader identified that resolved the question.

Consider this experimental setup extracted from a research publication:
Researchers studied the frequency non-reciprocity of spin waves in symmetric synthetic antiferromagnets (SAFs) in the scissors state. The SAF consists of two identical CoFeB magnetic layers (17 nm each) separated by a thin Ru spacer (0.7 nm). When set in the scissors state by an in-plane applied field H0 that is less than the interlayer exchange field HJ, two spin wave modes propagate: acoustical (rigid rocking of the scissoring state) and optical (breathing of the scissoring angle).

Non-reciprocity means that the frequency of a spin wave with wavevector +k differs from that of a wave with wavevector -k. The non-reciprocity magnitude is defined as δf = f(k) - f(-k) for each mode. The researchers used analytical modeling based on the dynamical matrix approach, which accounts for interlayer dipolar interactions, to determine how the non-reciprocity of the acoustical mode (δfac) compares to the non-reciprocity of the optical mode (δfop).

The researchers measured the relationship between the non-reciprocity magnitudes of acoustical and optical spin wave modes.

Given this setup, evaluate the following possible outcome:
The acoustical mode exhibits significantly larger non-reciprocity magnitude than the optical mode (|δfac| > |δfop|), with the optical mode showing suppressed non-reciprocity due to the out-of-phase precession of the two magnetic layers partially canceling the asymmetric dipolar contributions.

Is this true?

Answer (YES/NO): NO